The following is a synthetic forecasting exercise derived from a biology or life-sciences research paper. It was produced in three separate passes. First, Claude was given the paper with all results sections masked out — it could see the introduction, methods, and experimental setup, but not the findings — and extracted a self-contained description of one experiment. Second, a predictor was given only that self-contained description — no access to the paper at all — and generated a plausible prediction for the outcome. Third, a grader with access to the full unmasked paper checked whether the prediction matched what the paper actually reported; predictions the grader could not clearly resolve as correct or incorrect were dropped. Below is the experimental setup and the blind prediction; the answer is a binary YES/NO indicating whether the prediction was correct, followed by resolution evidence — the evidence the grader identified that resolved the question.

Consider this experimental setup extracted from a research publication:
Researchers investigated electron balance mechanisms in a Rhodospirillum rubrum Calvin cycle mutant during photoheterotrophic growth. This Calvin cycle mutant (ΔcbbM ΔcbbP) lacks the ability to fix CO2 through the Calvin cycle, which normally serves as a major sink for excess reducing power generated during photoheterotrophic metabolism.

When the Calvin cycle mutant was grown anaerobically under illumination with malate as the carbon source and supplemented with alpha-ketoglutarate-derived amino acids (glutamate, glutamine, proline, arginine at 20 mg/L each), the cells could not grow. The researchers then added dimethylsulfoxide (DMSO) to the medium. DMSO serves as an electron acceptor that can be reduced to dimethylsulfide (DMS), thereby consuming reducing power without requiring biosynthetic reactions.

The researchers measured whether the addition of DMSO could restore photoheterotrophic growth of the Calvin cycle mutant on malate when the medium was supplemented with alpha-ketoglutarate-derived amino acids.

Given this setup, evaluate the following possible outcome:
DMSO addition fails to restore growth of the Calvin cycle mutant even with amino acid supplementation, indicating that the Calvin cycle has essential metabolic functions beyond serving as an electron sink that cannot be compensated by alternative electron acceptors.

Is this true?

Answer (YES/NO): NO